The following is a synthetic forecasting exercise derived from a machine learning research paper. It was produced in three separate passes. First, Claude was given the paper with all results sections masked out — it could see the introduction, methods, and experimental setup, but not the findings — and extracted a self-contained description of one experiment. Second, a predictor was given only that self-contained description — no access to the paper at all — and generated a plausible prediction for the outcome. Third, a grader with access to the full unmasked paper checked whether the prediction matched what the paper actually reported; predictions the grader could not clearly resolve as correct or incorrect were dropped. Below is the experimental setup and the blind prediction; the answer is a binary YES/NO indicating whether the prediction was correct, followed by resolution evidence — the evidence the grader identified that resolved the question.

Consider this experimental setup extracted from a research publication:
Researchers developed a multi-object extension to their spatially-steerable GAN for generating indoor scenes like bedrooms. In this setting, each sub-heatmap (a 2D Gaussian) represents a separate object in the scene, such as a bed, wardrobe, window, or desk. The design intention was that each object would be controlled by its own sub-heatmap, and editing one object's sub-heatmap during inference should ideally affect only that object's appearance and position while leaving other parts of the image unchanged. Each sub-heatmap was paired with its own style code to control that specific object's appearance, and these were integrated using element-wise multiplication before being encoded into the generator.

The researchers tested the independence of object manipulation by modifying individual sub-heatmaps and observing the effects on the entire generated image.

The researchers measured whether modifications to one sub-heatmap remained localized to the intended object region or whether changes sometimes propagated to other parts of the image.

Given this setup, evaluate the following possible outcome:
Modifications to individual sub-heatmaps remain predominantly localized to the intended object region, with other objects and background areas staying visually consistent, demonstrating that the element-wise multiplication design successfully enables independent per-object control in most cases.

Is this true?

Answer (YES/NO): NO